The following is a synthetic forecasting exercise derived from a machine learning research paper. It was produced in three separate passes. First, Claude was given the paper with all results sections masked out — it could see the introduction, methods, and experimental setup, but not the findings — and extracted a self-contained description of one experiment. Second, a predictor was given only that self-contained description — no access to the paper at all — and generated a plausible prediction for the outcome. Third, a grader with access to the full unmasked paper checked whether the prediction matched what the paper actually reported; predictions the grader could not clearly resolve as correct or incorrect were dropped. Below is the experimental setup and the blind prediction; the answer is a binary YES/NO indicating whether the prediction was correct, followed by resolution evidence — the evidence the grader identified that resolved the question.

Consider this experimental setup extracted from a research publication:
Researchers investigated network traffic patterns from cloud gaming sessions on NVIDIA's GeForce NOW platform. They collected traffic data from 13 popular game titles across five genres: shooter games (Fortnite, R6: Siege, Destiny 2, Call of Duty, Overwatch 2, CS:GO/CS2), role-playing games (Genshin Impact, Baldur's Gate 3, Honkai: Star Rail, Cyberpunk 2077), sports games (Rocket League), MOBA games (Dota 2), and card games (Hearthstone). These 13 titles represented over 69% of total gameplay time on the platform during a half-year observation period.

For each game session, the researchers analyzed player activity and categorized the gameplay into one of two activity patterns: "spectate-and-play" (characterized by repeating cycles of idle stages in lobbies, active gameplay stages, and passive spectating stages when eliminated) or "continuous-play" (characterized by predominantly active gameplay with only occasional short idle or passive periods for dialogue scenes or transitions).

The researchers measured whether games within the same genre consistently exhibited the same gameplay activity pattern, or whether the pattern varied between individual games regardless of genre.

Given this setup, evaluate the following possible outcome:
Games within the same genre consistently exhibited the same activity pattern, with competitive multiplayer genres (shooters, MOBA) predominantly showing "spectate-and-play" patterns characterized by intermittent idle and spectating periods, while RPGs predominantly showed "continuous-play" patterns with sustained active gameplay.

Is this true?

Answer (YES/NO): YES